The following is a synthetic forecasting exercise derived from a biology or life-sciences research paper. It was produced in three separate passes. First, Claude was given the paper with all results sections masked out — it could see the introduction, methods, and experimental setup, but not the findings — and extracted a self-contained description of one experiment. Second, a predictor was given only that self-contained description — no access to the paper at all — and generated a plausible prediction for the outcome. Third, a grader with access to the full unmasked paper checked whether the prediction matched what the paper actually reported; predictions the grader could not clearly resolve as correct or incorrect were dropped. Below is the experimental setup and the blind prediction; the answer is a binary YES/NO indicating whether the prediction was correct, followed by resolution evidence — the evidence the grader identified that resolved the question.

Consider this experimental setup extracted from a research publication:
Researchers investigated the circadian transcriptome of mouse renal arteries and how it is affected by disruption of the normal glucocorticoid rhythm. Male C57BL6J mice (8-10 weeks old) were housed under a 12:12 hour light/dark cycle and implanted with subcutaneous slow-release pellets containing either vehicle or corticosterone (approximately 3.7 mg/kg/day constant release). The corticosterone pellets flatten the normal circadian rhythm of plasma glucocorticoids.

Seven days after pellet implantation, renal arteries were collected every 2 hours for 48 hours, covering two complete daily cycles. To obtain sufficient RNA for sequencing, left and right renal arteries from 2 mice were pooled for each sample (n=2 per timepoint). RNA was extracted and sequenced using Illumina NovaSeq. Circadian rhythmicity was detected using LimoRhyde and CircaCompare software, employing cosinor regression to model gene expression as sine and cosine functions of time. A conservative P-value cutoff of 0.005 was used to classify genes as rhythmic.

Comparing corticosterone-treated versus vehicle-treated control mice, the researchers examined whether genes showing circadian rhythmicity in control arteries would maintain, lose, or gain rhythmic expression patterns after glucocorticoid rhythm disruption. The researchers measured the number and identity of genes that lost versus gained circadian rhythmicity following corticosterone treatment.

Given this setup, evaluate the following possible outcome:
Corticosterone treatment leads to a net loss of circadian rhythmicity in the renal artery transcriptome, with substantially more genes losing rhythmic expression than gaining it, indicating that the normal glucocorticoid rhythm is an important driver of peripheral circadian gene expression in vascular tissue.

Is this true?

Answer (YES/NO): NO